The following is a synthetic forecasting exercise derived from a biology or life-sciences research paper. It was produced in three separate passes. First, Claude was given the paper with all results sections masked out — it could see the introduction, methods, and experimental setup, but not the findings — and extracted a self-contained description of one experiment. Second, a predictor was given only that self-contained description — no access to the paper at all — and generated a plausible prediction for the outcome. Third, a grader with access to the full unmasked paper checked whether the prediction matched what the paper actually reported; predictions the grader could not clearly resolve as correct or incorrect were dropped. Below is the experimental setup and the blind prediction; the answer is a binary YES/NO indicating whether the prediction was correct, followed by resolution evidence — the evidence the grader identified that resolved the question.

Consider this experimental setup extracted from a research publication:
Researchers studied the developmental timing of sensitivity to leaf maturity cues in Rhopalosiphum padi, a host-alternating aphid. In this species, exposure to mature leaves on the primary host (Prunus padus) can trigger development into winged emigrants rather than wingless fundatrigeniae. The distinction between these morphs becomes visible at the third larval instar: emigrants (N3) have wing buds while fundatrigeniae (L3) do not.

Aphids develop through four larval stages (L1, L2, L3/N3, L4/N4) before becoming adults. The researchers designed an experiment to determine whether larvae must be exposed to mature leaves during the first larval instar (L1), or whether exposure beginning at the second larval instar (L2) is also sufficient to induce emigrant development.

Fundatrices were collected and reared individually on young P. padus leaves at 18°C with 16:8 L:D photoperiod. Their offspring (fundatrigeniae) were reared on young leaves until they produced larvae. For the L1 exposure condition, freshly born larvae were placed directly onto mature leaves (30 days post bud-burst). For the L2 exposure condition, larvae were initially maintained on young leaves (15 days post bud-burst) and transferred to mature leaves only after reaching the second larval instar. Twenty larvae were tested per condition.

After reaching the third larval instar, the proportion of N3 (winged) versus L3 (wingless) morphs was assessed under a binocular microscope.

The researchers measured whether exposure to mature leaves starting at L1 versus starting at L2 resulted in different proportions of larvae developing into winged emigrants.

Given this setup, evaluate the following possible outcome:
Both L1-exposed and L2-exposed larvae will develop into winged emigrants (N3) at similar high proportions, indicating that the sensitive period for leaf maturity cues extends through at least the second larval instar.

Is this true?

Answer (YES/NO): YES